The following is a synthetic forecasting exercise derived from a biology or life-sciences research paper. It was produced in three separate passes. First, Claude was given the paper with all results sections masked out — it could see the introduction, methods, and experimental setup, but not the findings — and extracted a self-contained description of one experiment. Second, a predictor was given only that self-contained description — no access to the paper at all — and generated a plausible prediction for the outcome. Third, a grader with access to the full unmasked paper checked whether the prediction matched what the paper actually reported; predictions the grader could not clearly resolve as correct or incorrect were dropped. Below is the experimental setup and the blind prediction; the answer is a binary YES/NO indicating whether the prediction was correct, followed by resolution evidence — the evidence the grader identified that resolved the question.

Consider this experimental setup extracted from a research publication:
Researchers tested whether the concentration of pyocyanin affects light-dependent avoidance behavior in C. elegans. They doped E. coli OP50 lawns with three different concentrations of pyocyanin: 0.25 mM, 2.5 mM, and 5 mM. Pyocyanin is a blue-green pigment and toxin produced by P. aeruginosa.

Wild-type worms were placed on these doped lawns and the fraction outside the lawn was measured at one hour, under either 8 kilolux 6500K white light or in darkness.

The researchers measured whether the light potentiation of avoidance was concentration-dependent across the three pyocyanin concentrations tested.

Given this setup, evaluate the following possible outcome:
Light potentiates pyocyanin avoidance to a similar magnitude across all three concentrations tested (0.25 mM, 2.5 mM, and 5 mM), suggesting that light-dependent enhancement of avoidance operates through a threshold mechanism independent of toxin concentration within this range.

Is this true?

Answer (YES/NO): NO